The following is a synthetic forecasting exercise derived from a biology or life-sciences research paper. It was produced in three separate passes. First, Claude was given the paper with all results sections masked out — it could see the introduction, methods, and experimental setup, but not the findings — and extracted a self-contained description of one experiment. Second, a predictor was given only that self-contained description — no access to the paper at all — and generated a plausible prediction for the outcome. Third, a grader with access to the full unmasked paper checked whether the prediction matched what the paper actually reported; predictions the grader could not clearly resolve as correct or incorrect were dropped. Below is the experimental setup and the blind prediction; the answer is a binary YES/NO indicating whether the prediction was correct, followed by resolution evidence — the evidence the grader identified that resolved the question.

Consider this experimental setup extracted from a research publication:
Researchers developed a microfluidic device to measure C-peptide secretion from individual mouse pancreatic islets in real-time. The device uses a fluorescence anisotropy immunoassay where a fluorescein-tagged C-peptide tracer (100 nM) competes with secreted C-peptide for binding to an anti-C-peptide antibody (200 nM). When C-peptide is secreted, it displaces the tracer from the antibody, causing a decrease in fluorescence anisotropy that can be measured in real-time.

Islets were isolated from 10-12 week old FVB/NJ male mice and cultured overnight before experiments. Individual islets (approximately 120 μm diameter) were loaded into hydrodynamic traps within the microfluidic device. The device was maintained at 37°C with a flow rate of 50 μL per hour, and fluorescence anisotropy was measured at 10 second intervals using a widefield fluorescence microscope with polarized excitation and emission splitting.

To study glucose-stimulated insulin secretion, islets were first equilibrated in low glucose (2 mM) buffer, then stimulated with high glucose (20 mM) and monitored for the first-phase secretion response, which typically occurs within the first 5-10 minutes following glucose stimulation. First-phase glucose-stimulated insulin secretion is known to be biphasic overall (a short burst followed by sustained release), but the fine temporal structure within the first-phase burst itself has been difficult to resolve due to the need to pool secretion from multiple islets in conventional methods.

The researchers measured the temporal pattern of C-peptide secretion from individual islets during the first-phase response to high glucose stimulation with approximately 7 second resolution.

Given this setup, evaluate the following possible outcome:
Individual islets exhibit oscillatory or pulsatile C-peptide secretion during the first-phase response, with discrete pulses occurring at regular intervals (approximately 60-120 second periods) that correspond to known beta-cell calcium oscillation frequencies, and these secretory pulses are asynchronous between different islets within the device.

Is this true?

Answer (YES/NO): NO